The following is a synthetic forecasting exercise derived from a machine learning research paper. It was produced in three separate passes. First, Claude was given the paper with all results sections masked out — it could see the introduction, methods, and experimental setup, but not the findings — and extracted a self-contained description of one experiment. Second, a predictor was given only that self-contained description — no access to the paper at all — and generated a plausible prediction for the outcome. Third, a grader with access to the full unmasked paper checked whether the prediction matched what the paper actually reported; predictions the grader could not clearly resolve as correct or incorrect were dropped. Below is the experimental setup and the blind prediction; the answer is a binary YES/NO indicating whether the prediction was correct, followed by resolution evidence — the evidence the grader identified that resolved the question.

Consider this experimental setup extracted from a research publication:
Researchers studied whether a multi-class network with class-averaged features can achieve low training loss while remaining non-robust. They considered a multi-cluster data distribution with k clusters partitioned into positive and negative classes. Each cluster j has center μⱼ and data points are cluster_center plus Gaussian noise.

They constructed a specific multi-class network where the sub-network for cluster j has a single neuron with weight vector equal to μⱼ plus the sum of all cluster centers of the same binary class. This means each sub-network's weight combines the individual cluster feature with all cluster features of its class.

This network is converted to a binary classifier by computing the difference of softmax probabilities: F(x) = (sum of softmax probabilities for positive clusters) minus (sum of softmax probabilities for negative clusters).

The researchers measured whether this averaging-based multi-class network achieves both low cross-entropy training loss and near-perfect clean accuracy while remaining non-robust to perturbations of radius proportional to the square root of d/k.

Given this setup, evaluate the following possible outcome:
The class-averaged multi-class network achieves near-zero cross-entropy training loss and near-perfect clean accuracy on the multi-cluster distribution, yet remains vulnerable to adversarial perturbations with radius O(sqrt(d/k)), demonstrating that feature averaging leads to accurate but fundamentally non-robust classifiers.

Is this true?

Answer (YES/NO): YES